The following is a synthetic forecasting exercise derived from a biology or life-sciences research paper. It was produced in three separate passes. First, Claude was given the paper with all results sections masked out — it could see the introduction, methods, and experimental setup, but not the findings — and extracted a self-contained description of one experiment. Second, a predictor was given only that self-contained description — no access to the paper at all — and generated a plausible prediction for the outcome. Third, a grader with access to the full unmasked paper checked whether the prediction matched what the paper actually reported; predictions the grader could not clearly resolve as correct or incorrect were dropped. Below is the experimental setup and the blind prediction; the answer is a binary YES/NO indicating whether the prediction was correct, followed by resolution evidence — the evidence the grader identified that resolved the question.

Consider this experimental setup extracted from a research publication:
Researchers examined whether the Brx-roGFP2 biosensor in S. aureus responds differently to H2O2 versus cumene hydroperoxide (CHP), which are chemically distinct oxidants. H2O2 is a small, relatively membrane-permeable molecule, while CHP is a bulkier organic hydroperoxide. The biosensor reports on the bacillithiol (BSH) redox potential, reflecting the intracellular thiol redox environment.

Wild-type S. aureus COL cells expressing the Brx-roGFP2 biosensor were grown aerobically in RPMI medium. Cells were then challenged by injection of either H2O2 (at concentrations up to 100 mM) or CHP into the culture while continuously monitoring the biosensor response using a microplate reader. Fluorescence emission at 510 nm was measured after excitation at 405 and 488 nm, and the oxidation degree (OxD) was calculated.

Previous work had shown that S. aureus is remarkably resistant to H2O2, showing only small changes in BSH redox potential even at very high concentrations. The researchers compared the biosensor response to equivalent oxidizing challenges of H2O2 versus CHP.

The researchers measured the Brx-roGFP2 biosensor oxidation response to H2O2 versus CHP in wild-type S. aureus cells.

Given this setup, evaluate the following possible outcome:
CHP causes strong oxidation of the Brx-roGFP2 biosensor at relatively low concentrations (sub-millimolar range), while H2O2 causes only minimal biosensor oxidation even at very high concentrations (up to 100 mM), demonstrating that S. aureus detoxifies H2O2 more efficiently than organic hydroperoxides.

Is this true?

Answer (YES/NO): NO